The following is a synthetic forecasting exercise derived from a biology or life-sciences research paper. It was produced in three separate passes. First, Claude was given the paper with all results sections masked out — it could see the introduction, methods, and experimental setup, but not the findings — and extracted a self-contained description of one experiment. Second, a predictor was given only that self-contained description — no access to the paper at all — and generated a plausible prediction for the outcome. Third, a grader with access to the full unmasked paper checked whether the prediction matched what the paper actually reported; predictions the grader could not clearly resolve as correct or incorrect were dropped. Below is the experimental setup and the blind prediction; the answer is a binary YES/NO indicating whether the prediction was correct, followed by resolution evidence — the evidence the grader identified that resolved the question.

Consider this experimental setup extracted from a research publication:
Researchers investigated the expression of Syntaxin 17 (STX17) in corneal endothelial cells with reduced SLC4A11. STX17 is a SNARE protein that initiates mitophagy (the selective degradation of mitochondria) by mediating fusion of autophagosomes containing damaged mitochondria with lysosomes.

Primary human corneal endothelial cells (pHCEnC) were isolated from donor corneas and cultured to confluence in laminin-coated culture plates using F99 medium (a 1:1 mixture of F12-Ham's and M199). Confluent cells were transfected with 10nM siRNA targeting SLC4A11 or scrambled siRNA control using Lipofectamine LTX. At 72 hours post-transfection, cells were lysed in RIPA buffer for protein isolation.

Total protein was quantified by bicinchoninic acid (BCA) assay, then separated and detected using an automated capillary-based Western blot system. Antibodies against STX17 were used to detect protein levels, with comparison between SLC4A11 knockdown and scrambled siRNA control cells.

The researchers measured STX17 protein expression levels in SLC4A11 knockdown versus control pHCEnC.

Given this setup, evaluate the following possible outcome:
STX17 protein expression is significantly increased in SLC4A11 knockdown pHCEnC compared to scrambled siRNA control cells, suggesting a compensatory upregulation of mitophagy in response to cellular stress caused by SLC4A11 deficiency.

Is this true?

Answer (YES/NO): YES